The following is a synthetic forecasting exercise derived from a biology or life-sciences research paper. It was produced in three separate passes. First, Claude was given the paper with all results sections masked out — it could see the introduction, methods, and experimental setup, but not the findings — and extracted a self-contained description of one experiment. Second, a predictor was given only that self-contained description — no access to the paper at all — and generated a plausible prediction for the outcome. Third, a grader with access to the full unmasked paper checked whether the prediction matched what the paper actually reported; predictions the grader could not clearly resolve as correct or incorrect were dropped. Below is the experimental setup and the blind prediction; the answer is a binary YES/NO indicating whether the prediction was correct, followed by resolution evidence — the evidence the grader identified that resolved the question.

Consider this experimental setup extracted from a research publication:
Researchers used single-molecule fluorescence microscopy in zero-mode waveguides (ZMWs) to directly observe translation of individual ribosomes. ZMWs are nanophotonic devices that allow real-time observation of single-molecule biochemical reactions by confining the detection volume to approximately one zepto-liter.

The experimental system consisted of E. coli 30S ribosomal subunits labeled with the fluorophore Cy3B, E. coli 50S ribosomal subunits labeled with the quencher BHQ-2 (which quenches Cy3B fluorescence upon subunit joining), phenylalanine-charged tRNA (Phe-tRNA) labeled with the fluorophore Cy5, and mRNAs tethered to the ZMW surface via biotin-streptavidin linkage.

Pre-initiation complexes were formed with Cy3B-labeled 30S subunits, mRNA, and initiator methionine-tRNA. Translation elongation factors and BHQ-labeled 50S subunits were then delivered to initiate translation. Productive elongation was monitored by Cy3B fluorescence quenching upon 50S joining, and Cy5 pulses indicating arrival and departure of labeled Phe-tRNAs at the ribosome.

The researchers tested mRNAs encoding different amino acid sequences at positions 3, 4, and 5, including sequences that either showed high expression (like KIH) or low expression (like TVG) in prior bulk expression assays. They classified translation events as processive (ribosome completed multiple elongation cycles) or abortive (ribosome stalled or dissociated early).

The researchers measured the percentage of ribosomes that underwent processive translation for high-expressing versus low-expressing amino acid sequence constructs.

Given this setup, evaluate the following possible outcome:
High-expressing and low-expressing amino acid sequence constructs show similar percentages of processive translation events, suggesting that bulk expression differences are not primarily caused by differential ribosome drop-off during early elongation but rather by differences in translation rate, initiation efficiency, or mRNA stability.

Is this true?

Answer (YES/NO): NO